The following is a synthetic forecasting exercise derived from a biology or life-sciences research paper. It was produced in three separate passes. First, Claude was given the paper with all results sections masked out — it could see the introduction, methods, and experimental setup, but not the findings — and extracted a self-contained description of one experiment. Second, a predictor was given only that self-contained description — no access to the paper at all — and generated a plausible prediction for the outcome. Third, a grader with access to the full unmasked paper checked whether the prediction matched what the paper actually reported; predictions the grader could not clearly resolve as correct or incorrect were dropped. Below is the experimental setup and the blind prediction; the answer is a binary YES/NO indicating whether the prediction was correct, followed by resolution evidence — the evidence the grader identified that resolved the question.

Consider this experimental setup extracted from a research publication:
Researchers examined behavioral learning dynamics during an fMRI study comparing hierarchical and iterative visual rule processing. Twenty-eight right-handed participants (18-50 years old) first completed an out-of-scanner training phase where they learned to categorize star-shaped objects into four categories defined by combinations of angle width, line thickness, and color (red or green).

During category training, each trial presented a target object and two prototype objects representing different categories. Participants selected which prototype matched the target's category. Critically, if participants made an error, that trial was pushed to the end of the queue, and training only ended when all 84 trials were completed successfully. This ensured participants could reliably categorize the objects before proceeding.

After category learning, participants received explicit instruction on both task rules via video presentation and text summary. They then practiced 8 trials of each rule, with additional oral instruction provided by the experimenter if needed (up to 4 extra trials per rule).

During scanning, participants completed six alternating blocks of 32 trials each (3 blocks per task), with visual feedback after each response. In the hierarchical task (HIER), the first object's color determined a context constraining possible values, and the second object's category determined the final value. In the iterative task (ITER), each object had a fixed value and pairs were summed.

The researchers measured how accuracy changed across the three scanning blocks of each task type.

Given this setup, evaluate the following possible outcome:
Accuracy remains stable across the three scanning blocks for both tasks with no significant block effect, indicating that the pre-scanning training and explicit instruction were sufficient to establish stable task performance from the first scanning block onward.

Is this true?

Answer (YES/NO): NO